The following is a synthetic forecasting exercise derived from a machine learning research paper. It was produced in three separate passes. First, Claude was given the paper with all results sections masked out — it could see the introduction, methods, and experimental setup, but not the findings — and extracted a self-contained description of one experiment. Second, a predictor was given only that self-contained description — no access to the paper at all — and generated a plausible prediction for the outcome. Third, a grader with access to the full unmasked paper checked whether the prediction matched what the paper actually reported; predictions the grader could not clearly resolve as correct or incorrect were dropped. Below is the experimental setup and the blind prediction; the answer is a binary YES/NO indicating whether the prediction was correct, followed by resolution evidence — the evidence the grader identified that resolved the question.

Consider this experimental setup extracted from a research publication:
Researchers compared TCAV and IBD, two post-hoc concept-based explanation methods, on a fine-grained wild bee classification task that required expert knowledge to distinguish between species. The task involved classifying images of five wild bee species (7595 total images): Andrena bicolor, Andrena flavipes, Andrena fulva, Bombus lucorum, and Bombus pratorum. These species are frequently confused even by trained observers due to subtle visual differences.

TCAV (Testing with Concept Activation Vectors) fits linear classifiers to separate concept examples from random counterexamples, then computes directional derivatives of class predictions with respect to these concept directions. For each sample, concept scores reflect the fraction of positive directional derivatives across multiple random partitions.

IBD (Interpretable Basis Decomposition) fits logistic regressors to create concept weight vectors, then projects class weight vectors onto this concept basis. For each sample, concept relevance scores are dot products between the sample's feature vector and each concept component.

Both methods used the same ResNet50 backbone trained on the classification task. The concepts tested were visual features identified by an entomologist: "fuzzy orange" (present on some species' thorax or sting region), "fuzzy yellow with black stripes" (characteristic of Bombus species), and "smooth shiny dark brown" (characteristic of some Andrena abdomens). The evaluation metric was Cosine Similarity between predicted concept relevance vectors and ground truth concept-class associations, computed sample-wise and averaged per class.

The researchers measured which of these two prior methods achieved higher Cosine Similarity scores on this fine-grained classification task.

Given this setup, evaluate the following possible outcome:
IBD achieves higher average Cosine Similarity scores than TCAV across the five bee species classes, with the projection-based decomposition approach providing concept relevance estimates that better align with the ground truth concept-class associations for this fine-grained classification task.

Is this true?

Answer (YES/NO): YES